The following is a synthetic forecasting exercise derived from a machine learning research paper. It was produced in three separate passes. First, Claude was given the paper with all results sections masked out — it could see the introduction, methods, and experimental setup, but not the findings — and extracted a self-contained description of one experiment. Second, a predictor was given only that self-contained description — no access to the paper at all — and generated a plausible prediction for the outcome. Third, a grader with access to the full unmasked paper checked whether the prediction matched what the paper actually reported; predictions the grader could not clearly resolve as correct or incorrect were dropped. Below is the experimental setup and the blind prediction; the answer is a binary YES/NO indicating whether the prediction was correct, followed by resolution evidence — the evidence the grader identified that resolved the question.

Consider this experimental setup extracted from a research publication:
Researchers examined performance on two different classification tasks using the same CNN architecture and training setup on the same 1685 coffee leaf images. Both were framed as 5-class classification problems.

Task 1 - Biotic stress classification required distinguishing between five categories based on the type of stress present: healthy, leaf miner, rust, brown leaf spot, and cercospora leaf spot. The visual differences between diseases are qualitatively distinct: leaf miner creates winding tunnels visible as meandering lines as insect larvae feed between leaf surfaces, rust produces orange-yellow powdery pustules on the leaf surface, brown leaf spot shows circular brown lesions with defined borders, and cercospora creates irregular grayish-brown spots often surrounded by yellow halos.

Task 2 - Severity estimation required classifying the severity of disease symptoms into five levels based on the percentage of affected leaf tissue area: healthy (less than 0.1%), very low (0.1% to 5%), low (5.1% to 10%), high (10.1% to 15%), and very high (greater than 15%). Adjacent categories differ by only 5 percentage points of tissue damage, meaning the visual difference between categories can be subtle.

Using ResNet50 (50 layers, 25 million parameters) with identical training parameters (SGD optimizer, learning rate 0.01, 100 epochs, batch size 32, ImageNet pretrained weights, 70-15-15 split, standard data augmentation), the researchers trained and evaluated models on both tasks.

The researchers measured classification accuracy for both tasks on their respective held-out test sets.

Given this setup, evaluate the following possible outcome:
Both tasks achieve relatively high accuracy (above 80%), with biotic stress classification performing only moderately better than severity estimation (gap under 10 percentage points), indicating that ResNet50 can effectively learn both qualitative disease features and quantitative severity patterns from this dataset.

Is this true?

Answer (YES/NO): NO